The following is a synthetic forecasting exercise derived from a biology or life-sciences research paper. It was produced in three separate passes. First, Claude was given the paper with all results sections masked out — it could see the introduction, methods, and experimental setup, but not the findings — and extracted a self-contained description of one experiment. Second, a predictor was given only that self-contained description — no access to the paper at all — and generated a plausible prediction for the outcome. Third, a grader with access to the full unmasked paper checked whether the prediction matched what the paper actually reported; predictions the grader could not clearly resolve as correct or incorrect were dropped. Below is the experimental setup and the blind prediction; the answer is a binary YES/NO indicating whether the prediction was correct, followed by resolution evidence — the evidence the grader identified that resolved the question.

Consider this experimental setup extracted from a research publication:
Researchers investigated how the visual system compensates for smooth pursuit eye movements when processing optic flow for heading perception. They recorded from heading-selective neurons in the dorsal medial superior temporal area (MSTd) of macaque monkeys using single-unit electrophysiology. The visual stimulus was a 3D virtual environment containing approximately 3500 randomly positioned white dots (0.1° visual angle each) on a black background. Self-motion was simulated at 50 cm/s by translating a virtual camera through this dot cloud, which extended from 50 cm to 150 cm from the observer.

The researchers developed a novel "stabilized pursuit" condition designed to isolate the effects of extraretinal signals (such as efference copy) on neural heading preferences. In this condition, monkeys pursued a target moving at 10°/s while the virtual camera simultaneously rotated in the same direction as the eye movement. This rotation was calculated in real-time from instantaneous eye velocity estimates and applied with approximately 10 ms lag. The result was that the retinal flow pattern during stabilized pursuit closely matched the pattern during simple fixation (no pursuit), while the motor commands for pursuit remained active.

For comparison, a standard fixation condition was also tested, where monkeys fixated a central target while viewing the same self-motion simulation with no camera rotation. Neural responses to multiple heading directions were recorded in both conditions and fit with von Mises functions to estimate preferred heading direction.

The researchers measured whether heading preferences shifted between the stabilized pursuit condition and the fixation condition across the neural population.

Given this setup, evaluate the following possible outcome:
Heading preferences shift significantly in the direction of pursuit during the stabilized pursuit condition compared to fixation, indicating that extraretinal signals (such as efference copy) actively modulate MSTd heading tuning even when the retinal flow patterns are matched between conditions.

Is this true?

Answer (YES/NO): NO